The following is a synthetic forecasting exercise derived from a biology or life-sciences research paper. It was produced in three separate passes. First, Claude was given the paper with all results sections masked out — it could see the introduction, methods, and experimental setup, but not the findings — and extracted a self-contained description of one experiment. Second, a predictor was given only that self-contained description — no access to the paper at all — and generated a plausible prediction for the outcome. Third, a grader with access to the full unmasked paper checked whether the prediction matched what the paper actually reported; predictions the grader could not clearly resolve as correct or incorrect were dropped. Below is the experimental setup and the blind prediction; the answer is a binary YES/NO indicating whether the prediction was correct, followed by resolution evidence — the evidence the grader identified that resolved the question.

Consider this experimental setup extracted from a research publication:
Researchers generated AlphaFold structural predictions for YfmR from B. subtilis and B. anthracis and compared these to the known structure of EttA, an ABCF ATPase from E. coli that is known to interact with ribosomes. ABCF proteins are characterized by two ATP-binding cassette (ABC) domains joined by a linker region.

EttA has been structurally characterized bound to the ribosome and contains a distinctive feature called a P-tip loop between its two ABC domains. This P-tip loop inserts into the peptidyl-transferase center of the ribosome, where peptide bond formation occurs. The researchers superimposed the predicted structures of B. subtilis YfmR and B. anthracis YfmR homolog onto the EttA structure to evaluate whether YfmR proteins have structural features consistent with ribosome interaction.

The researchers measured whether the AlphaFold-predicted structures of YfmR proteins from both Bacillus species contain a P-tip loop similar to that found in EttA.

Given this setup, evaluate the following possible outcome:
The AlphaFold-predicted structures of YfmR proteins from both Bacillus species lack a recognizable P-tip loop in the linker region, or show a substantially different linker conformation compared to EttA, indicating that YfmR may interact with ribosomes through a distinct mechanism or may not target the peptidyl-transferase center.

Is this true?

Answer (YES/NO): NO